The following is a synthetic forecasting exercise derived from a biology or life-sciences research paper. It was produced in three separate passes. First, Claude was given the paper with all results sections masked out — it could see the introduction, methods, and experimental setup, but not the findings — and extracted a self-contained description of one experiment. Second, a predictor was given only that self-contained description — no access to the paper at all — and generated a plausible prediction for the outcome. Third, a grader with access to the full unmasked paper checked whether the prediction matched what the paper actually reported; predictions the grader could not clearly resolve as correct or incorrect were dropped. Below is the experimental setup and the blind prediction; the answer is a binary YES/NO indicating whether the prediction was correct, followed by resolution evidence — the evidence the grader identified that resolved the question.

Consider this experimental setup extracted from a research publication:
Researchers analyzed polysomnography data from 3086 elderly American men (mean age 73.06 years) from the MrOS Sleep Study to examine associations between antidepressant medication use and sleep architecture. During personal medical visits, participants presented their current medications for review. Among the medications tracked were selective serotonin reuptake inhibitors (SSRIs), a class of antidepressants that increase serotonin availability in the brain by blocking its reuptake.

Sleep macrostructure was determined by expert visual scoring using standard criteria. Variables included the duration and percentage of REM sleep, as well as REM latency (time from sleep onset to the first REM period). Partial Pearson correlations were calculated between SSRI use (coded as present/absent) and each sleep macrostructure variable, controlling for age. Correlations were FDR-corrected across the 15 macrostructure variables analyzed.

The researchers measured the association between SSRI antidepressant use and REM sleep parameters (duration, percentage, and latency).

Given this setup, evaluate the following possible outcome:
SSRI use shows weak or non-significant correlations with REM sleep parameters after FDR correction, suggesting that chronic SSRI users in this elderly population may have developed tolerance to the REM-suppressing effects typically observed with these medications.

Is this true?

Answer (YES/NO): NO